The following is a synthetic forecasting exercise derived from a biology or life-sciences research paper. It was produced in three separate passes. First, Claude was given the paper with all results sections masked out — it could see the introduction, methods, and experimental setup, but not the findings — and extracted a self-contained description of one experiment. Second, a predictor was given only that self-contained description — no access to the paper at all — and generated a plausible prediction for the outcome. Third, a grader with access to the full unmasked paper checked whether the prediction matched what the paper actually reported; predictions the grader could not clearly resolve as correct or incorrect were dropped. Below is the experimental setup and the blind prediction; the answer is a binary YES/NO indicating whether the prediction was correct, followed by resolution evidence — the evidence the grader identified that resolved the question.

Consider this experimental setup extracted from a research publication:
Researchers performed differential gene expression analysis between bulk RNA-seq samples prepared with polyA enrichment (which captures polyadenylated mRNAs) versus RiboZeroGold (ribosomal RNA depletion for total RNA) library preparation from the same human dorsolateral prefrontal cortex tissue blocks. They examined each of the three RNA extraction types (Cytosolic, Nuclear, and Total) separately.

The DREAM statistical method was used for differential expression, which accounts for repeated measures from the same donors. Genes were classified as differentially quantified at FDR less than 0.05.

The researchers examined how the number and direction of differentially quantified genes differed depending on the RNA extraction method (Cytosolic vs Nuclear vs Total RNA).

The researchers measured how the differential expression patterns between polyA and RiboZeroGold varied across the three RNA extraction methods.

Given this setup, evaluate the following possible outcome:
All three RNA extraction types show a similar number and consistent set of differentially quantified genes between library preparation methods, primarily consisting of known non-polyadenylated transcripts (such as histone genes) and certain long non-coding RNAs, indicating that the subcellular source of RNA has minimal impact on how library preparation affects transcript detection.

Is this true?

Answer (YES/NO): NO